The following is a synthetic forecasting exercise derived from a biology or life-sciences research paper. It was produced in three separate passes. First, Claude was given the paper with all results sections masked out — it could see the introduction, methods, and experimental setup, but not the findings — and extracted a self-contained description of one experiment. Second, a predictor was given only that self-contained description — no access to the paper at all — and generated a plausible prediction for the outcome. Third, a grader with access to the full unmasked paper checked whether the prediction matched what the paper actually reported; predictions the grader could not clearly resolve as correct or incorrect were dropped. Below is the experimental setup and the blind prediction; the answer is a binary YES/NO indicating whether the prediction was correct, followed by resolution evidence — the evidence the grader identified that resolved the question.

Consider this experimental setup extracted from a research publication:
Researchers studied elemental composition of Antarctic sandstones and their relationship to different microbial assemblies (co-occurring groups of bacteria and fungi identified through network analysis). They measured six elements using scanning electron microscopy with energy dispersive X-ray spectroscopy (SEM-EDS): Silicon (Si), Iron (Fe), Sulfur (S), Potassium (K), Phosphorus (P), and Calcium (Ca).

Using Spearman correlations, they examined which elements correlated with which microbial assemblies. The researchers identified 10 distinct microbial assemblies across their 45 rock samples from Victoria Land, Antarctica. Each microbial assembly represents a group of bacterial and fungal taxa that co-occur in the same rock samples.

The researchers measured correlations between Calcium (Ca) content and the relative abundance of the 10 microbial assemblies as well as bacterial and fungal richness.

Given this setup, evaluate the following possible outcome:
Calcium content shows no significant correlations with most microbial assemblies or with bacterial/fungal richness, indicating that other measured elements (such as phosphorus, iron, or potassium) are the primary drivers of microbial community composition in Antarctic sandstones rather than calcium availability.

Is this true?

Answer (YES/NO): YES